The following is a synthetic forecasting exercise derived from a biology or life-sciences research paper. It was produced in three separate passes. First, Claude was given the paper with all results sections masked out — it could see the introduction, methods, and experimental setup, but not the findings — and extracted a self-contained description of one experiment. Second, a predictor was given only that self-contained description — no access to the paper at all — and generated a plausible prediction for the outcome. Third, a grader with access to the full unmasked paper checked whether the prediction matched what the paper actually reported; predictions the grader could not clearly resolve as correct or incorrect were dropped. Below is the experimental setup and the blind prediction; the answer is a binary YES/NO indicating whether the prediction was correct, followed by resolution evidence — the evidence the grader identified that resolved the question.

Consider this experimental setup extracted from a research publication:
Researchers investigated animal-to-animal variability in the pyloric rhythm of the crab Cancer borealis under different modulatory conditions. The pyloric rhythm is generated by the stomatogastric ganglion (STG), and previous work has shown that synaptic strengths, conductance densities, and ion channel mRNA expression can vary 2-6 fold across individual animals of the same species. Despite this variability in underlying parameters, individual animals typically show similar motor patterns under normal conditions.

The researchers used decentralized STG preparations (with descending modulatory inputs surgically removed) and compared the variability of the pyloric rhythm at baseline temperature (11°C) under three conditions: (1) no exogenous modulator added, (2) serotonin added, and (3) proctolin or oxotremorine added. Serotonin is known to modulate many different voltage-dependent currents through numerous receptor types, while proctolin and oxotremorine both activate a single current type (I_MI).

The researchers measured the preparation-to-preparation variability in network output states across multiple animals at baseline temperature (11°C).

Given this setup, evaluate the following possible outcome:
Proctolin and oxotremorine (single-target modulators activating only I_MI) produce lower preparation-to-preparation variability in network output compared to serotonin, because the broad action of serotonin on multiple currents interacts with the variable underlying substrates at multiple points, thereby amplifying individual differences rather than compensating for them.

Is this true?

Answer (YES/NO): YES